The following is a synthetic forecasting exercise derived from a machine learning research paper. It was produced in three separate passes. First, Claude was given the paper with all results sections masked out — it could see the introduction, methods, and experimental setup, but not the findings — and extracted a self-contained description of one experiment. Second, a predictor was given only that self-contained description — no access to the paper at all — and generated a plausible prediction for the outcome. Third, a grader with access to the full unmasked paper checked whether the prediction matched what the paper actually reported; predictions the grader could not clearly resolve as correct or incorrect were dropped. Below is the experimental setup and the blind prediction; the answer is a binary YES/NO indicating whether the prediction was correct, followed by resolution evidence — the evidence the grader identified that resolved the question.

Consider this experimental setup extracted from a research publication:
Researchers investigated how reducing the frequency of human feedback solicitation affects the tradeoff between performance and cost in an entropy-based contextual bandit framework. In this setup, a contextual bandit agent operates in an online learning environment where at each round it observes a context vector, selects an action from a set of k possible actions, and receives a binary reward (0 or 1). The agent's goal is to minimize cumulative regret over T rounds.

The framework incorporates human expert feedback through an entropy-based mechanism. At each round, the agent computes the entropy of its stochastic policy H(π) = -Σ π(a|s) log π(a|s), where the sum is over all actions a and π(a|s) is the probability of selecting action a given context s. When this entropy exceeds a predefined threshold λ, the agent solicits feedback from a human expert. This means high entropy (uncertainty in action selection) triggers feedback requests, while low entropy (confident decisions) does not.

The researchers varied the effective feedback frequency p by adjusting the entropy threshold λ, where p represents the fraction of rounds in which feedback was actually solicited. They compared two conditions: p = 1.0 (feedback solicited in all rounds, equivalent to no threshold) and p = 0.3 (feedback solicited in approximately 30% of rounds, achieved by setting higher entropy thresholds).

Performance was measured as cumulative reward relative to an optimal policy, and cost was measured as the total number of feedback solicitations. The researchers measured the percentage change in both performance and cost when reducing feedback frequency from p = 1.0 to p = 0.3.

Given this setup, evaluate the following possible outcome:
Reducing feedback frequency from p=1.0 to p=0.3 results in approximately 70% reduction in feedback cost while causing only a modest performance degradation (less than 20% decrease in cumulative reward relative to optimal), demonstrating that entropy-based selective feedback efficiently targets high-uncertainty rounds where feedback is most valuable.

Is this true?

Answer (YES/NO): YES